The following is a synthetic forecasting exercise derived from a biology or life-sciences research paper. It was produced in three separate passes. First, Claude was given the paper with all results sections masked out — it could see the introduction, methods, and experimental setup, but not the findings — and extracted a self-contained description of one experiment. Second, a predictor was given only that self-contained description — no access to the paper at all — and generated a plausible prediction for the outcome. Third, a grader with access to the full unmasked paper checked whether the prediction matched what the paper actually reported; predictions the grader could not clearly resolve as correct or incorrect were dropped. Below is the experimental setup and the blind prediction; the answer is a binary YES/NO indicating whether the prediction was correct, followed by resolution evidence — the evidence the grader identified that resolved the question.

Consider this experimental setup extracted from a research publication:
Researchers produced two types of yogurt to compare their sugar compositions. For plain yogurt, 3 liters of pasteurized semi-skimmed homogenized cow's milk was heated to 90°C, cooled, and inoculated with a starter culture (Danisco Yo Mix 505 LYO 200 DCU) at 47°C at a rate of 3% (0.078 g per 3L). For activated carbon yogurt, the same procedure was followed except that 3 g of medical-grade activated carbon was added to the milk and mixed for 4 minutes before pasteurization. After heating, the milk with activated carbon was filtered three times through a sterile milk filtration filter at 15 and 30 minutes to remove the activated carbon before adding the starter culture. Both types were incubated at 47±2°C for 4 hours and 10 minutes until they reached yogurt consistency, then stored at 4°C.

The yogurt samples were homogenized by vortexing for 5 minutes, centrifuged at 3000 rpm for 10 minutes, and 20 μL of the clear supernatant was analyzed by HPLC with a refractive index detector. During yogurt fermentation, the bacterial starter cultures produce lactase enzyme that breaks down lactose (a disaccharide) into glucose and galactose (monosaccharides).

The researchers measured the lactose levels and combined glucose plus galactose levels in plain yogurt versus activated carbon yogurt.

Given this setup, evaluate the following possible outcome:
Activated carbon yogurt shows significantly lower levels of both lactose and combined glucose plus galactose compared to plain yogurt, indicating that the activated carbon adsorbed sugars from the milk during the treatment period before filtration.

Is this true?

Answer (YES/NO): YES